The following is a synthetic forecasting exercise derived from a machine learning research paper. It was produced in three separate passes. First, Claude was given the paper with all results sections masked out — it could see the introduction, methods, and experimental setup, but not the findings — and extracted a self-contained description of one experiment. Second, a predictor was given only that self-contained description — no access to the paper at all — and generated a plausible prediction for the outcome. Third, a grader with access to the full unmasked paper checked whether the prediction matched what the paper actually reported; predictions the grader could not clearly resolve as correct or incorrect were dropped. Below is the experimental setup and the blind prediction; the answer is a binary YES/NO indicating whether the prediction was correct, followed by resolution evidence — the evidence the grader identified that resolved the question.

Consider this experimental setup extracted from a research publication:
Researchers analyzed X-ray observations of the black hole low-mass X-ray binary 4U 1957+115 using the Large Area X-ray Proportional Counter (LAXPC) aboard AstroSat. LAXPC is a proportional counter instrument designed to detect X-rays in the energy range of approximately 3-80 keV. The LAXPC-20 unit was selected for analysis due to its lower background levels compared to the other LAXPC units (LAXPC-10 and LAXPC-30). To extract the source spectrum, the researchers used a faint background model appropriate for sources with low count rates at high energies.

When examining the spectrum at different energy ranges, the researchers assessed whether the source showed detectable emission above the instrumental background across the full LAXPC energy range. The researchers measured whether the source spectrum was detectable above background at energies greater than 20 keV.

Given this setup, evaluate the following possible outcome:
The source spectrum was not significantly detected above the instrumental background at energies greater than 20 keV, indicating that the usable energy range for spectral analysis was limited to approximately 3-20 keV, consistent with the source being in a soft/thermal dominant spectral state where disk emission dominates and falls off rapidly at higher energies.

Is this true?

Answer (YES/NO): YES